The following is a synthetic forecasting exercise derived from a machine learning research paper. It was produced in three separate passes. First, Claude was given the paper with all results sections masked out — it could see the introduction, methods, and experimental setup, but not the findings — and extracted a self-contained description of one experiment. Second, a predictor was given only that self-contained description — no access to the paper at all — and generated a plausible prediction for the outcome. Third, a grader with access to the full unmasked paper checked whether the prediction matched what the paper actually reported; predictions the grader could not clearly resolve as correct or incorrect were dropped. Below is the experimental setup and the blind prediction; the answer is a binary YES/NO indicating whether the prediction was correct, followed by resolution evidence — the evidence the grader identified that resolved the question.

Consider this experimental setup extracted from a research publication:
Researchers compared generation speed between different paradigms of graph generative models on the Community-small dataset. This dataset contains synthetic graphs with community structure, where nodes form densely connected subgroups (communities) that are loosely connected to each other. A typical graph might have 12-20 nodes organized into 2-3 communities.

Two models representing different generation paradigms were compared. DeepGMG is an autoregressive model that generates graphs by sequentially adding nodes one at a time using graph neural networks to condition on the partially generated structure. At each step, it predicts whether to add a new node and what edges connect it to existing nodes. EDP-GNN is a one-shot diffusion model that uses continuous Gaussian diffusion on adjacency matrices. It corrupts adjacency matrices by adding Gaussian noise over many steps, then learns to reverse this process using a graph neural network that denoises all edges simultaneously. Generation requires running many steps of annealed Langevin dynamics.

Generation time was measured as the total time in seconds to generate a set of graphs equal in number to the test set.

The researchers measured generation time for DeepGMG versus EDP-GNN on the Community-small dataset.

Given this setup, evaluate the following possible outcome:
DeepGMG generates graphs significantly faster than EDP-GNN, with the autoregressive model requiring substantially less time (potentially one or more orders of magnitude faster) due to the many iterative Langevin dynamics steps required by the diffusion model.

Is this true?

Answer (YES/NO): YES